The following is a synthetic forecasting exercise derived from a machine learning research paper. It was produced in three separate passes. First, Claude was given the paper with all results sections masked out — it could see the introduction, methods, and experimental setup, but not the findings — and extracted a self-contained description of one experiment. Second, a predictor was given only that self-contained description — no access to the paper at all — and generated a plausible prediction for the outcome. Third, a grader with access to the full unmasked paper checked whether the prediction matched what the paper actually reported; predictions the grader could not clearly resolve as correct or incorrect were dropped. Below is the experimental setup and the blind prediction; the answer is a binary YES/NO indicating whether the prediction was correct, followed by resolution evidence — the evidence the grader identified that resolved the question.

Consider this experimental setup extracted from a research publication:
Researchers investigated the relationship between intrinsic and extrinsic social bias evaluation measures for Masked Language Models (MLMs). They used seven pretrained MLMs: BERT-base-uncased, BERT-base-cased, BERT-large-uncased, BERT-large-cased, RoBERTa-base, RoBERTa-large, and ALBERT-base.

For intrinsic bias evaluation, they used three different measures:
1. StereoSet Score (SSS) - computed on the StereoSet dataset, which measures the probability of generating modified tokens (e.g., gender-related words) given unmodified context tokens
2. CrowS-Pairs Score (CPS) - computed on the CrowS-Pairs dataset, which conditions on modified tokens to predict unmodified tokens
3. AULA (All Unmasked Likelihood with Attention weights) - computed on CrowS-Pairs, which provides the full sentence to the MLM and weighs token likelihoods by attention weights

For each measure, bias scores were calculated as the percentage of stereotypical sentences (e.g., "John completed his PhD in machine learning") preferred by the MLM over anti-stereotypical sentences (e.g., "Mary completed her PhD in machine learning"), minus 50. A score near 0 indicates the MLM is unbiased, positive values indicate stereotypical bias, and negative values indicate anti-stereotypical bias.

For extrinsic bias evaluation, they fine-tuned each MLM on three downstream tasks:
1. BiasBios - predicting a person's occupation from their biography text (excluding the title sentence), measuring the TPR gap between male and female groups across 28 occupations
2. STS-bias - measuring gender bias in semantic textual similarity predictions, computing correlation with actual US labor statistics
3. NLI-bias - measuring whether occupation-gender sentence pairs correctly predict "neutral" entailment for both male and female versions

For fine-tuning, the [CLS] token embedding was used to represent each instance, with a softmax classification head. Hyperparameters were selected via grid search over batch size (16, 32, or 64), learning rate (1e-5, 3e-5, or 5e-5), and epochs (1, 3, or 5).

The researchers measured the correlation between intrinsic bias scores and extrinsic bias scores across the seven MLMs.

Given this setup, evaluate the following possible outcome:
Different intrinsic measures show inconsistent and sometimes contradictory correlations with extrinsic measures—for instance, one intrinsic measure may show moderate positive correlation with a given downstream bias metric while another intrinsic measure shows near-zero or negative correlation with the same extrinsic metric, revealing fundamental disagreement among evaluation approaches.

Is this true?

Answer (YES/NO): YES